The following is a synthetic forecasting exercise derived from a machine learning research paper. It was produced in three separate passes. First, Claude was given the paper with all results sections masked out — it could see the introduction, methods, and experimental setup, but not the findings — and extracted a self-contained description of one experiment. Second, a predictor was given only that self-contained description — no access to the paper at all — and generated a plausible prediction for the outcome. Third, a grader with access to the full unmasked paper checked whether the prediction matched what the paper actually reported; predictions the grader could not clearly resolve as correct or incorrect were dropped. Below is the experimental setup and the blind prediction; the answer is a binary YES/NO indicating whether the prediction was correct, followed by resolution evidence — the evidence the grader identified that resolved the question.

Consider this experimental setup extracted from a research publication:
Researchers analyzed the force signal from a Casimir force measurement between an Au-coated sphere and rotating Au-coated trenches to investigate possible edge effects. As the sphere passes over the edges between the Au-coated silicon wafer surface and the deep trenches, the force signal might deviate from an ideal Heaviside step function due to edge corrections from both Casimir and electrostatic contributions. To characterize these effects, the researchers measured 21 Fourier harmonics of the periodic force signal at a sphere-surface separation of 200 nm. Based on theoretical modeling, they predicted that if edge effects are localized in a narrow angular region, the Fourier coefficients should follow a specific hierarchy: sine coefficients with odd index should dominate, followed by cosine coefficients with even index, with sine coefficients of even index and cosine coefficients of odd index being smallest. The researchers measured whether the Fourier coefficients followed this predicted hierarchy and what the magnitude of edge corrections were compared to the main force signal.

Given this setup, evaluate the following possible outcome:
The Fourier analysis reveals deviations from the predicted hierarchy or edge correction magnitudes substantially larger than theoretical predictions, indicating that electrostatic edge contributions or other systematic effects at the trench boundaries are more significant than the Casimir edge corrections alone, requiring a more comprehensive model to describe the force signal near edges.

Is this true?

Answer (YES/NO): NO